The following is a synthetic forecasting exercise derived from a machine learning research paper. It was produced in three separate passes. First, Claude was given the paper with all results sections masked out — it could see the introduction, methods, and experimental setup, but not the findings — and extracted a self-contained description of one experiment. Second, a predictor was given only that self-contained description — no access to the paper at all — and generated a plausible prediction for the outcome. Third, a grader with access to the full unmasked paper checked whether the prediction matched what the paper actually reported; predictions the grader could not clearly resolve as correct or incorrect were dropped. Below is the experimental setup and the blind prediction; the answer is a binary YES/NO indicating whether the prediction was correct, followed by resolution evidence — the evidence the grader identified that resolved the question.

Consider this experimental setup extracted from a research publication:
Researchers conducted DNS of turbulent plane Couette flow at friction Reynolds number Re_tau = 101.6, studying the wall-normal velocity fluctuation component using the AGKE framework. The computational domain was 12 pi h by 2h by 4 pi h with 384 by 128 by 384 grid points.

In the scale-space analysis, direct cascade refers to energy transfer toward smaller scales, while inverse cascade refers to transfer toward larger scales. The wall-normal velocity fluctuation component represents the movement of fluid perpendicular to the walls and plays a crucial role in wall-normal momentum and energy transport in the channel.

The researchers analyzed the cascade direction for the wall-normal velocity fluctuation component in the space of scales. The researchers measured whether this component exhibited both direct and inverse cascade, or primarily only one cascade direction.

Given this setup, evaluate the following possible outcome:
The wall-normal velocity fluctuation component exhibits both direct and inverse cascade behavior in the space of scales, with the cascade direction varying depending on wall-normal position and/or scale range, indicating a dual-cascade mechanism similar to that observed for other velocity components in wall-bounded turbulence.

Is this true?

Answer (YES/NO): NO